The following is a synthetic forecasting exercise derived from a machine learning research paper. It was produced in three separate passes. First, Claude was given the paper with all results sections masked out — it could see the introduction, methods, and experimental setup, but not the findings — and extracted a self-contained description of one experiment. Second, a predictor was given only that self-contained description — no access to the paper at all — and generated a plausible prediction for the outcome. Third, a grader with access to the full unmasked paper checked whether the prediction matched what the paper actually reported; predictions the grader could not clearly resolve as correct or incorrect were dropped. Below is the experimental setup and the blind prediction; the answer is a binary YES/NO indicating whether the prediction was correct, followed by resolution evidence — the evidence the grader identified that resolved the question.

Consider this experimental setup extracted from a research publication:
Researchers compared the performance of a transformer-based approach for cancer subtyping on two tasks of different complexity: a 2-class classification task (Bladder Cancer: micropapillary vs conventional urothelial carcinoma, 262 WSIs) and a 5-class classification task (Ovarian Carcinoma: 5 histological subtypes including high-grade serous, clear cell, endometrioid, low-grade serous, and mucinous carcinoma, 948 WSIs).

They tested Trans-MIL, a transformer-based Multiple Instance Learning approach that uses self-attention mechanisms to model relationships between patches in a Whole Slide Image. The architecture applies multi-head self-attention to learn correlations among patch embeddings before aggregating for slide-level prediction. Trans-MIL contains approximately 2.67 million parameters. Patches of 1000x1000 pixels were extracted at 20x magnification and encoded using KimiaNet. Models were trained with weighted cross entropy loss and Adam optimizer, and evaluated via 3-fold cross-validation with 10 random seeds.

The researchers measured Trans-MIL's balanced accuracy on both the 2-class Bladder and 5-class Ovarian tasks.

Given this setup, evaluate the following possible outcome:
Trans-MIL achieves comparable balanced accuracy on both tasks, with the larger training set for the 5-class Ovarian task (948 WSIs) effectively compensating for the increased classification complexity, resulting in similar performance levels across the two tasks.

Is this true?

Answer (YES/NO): NO